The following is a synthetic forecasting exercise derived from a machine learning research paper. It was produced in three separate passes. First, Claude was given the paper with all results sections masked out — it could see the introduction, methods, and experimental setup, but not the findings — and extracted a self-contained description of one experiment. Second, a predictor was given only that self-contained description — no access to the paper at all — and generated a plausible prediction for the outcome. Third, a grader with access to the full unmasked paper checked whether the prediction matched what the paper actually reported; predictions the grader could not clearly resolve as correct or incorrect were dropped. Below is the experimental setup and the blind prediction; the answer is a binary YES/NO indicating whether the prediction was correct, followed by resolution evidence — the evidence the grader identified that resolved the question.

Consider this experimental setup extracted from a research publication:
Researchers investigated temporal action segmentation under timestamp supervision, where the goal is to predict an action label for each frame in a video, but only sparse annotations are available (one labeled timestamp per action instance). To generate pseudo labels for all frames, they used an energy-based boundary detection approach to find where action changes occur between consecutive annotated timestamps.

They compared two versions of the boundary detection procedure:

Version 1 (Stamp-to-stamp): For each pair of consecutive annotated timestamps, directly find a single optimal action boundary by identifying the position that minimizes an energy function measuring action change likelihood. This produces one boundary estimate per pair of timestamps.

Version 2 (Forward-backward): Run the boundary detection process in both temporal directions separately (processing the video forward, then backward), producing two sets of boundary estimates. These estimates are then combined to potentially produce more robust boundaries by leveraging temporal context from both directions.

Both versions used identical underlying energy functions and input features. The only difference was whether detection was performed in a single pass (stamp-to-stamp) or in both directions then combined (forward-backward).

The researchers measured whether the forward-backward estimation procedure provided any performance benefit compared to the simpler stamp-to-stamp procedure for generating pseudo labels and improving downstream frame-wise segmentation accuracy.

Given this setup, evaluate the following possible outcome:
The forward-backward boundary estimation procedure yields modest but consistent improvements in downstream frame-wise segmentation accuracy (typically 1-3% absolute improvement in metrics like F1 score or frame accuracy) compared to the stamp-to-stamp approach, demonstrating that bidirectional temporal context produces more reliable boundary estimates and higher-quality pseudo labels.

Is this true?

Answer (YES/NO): NO